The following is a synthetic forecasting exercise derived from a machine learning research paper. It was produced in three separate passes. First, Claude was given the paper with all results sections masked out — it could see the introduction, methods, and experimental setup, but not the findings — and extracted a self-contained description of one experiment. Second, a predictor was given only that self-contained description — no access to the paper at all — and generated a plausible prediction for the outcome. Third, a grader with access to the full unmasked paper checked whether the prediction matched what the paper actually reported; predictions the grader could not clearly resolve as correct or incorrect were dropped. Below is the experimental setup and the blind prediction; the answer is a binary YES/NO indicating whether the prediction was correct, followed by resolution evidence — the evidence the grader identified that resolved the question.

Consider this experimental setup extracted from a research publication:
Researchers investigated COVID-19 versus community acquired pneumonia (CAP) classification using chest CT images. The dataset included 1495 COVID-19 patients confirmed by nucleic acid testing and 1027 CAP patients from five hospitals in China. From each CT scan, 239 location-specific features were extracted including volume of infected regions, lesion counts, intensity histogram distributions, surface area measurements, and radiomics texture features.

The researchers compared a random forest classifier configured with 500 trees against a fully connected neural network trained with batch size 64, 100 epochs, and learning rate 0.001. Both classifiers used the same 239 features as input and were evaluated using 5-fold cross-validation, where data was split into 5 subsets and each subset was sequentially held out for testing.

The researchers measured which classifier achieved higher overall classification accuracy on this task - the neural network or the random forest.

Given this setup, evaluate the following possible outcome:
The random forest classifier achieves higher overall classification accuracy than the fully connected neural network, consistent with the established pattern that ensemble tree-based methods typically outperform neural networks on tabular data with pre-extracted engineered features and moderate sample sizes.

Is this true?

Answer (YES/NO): NO